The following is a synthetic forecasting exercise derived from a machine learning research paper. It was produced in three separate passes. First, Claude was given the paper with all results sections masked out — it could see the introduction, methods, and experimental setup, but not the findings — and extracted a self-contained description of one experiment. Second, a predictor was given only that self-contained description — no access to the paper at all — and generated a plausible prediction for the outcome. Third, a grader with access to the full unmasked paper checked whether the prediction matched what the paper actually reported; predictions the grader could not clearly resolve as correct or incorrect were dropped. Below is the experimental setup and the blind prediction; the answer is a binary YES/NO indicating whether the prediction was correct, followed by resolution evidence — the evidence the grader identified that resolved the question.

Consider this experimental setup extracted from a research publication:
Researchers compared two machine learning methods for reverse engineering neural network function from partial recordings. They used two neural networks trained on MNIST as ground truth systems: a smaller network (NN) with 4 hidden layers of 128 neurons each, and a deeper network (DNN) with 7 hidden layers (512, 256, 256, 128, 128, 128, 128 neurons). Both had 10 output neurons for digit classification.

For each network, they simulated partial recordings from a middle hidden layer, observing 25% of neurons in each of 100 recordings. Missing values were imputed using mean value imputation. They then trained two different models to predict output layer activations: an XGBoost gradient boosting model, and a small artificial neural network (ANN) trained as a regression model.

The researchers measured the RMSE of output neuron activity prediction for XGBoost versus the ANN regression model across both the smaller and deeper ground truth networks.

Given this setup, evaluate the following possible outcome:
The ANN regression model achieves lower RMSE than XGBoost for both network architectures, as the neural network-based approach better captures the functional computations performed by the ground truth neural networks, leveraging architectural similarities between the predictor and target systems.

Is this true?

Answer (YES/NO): YES